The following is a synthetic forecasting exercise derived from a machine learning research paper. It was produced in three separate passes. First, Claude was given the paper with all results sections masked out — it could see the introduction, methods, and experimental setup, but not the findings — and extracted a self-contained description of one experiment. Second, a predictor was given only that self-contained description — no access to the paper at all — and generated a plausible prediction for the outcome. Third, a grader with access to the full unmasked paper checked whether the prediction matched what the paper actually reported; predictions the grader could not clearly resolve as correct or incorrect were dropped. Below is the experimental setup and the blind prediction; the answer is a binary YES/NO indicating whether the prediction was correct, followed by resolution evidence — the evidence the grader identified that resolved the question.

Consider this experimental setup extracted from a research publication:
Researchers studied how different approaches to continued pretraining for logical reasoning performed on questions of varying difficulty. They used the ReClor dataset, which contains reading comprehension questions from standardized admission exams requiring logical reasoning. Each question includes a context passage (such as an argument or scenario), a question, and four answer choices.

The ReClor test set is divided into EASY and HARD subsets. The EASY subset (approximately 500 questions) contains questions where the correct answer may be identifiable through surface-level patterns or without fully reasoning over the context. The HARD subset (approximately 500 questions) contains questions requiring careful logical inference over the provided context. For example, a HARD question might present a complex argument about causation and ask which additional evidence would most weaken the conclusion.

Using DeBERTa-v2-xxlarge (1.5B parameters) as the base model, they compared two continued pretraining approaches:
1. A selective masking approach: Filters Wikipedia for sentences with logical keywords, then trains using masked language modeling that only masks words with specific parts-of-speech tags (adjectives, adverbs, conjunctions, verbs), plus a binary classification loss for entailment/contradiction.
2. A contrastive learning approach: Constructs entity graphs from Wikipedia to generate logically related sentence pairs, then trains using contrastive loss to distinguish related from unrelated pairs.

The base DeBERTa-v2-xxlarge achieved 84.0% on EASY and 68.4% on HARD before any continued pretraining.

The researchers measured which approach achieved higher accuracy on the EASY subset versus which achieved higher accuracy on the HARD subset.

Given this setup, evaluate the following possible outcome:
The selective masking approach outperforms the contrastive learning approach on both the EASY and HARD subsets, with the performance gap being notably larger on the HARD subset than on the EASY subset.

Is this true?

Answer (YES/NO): NO